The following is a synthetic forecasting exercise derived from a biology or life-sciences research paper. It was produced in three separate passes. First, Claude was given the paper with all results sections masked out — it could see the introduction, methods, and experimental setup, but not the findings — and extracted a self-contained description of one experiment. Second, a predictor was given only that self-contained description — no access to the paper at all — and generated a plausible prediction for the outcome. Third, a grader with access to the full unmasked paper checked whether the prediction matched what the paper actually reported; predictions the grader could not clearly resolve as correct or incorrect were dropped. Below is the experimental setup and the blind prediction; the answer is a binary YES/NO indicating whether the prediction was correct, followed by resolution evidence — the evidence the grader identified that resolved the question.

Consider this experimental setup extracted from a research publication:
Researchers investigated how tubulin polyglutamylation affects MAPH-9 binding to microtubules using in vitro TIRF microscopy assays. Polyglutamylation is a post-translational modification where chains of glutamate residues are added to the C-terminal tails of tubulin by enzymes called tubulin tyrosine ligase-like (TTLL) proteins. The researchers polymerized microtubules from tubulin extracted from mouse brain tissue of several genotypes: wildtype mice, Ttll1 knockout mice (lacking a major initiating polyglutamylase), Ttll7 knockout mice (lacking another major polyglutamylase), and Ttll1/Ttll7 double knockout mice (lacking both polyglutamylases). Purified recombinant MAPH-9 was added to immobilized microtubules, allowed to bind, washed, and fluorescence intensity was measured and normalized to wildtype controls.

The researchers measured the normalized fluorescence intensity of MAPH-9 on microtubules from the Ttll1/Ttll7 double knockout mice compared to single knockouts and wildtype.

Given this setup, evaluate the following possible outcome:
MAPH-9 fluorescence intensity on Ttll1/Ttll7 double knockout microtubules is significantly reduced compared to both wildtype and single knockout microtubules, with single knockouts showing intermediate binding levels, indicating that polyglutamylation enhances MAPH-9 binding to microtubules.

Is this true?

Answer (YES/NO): YES